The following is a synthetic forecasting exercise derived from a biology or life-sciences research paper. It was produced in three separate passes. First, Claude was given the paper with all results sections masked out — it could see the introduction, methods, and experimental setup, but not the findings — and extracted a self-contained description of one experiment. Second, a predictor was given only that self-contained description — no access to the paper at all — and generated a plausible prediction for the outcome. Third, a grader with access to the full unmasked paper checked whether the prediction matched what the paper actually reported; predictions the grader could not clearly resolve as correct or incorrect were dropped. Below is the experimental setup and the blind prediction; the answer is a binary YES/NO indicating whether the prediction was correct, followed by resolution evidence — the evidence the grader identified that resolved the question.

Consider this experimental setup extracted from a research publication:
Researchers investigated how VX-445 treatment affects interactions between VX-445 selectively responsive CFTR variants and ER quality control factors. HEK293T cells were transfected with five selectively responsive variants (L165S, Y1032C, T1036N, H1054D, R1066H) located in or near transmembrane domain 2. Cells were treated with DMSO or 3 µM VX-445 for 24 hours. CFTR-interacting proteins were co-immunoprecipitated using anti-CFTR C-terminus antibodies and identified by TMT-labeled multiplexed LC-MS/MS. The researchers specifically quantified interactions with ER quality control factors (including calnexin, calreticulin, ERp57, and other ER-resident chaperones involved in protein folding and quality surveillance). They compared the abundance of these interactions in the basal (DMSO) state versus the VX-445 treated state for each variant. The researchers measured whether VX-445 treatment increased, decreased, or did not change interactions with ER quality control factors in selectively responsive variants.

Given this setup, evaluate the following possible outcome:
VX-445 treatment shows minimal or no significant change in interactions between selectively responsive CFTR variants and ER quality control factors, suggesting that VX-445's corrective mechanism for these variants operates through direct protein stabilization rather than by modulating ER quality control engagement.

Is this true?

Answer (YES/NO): NO